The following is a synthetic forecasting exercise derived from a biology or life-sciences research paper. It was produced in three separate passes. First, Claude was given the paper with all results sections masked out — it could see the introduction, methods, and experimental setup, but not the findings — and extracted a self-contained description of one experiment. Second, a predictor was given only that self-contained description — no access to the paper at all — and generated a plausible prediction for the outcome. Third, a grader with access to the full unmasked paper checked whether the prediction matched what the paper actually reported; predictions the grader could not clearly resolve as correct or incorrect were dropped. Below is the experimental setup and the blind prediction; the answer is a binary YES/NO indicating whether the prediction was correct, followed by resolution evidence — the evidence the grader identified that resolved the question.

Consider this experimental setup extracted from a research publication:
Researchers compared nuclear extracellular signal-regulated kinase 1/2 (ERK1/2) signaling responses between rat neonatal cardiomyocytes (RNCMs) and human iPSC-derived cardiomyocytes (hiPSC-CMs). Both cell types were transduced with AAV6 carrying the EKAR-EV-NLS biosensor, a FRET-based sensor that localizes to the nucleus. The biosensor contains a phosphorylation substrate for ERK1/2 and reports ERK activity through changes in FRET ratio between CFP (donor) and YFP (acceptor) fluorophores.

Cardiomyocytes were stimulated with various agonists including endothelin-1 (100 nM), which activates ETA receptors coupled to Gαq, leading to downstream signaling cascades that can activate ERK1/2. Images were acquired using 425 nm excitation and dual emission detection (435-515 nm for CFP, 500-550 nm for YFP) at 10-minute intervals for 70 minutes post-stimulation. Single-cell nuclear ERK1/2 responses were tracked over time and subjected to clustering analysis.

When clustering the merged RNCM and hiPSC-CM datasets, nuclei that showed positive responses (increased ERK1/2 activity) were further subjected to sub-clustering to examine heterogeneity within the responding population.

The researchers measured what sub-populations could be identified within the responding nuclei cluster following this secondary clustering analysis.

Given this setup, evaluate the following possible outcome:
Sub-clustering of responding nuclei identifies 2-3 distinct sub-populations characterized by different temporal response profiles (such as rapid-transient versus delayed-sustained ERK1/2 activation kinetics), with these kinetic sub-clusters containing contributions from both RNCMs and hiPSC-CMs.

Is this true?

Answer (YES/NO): NO